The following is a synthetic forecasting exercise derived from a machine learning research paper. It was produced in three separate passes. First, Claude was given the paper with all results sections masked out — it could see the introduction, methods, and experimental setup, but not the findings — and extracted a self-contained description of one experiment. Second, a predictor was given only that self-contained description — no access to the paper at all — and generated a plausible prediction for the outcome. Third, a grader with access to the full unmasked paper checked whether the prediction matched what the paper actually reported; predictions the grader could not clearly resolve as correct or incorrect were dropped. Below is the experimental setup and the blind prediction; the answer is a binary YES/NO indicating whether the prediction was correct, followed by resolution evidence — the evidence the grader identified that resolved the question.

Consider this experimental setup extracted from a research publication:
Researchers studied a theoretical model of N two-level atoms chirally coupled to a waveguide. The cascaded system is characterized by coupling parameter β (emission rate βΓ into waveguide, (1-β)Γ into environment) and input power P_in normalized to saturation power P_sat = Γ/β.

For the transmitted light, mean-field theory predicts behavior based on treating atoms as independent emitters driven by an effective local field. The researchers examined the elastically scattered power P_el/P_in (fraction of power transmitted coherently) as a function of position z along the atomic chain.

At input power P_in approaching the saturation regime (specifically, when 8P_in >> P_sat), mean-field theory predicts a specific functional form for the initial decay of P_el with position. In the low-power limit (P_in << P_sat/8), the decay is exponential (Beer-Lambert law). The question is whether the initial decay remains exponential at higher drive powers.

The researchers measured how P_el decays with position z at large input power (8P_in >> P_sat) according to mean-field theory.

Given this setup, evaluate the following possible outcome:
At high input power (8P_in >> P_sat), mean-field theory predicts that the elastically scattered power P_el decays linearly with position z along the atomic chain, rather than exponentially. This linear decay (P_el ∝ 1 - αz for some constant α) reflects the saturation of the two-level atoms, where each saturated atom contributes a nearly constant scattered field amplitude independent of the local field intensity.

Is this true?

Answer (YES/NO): YES